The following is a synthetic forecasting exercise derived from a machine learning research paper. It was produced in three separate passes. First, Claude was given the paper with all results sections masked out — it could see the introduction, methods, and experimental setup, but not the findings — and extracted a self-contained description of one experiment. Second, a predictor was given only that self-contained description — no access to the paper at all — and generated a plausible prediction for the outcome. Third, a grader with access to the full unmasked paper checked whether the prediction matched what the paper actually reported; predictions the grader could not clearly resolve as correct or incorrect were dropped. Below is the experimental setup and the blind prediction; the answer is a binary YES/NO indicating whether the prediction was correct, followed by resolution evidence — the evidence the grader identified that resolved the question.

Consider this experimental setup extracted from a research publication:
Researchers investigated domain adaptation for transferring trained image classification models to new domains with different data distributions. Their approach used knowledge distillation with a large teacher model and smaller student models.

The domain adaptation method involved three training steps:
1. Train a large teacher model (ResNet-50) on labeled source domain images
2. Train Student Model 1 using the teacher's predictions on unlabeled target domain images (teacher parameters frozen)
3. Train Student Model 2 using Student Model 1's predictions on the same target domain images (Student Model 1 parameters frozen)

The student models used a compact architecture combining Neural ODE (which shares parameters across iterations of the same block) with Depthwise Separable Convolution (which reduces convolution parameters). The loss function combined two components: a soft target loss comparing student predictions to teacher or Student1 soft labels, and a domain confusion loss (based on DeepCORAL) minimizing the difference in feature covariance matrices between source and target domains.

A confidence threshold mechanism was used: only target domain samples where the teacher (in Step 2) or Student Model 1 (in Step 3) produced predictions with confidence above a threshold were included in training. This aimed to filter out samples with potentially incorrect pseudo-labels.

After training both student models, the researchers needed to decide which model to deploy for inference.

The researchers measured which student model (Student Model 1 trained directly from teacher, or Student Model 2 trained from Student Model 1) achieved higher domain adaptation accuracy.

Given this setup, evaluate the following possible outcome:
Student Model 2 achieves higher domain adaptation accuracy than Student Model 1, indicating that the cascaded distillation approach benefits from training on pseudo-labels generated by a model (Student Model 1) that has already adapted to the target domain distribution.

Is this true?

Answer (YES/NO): YES